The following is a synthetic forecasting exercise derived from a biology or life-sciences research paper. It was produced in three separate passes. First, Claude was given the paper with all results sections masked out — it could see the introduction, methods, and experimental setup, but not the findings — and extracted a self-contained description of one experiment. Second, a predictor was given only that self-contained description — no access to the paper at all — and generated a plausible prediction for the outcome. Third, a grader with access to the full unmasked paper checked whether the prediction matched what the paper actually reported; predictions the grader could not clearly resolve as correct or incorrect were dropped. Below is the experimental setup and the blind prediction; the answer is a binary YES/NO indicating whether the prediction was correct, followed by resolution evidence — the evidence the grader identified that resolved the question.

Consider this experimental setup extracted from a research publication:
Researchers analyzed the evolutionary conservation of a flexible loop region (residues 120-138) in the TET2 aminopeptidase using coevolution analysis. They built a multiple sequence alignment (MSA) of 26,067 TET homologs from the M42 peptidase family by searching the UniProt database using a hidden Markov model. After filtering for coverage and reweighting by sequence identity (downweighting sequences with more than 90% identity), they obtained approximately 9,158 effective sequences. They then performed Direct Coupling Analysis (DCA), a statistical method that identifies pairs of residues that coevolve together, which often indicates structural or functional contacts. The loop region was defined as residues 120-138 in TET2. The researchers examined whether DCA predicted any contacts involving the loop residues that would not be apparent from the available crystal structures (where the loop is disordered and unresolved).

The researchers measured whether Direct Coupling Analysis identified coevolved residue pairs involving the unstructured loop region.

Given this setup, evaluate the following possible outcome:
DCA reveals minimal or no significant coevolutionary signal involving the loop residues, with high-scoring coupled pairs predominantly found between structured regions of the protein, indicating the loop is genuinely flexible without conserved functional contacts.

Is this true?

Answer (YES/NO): NO